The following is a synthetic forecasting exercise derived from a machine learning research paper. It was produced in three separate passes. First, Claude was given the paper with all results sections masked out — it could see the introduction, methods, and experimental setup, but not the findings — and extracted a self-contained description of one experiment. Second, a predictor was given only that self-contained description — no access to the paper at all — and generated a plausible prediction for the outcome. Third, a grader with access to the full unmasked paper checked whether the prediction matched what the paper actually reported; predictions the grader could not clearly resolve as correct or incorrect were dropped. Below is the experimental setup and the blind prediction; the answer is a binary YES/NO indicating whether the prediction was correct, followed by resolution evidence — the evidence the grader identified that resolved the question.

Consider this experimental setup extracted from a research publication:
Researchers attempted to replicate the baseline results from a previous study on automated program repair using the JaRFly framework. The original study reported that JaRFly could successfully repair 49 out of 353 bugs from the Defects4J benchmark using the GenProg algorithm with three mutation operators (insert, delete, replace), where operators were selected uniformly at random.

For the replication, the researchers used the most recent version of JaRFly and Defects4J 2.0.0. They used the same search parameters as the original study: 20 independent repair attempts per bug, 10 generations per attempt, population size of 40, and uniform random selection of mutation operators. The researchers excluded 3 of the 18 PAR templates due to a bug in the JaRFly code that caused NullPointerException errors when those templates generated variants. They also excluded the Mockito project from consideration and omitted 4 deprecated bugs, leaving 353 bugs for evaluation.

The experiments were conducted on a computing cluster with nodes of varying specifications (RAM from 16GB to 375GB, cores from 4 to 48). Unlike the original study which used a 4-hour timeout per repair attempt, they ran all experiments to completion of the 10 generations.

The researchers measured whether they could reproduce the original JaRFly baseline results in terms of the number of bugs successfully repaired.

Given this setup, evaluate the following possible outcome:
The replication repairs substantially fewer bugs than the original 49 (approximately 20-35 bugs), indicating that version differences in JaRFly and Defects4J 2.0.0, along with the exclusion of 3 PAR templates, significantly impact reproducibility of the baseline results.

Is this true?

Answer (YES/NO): NO